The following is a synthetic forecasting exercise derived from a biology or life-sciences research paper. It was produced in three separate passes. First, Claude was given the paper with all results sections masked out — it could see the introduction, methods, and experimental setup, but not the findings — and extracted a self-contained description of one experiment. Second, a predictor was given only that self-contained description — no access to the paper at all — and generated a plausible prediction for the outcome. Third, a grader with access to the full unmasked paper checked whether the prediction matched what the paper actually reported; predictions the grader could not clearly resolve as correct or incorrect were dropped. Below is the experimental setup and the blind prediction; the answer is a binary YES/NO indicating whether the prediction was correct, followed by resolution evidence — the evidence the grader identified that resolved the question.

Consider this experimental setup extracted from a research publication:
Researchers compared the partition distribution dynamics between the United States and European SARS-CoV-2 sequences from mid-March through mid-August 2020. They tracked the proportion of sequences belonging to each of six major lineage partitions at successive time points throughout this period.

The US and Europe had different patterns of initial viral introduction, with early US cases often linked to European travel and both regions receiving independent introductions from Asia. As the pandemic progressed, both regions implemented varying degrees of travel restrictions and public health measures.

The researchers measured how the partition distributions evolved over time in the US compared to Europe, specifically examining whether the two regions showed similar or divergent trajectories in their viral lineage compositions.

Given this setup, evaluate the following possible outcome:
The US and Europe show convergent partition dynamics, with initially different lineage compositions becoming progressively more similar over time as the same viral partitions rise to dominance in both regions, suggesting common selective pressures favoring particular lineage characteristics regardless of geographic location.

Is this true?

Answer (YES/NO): NO